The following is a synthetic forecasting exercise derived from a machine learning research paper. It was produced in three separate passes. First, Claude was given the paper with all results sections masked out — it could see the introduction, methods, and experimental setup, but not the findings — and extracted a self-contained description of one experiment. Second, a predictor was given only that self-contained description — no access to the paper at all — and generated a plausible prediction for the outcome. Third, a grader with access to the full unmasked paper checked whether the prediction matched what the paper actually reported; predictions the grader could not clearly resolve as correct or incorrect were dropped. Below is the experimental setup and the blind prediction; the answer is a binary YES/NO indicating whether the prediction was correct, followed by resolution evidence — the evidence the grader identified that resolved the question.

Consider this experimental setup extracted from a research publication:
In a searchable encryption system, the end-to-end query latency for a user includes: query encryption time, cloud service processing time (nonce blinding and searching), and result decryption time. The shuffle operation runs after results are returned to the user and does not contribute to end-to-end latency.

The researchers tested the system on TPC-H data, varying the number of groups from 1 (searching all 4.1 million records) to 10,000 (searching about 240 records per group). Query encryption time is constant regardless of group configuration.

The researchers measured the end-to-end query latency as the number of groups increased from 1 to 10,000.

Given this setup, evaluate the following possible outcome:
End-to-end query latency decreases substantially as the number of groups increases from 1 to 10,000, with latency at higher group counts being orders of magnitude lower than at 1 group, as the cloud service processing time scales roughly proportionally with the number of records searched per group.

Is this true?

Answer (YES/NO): NO